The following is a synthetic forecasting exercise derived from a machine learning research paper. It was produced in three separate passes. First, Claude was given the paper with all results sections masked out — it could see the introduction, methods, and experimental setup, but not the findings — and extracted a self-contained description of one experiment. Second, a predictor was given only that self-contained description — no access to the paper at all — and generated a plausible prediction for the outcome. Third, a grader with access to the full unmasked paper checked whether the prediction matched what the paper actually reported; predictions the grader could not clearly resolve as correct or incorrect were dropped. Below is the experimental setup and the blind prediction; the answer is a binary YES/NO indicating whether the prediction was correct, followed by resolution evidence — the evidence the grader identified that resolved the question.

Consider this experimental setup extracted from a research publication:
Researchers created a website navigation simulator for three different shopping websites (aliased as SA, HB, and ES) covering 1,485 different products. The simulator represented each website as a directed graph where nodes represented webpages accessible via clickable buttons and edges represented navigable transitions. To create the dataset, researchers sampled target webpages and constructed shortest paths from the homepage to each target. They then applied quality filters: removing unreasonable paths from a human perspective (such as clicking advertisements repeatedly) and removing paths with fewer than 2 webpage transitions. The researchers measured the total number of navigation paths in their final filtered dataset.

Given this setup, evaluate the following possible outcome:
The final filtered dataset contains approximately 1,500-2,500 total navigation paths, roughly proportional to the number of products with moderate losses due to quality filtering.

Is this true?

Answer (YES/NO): NO